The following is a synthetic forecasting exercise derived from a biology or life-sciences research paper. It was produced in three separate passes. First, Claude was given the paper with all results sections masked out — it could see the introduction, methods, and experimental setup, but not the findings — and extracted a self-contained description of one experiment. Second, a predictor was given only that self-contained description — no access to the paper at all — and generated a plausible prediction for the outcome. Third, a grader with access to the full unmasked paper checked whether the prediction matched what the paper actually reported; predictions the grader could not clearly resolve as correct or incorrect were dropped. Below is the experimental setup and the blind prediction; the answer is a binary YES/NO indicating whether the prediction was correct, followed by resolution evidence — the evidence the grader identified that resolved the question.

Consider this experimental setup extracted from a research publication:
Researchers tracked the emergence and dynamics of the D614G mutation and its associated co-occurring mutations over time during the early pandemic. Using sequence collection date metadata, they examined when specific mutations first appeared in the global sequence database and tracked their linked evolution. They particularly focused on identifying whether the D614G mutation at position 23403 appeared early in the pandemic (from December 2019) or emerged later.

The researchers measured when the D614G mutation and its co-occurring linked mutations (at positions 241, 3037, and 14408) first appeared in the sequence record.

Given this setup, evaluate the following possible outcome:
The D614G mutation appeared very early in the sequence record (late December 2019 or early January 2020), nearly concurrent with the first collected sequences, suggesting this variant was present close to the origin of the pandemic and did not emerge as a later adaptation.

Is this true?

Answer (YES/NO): NO